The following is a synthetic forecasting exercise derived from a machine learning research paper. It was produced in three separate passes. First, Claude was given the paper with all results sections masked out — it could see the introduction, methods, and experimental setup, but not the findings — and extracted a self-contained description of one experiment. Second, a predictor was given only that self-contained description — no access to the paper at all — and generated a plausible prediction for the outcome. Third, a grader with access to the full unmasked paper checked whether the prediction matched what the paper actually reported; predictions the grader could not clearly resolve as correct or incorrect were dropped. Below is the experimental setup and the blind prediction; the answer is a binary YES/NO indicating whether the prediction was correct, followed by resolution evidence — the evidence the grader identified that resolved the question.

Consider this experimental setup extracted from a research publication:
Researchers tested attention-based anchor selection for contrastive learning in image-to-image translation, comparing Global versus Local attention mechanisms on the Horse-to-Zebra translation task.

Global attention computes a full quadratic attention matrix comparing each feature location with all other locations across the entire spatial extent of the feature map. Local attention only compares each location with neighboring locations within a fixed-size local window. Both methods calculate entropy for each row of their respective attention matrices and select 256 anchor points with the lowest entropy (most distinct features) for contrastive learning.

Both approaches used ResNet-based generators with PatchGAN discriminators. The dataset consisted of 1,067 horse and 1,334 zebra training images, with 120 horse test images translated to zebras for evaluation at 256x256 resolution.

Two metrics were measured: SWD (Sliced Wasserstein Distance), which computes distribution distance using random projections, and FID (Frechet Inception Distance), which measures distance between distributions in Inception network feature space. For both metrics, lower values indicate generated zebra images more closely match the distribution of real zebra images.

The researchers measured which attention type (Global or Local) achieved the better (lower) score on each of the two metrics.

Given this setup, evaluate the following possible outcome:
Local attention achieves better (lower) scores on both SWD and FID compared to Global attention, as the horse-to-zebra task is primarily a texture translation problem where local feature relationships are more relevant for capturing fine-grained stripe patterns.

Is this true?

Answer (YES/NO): NO